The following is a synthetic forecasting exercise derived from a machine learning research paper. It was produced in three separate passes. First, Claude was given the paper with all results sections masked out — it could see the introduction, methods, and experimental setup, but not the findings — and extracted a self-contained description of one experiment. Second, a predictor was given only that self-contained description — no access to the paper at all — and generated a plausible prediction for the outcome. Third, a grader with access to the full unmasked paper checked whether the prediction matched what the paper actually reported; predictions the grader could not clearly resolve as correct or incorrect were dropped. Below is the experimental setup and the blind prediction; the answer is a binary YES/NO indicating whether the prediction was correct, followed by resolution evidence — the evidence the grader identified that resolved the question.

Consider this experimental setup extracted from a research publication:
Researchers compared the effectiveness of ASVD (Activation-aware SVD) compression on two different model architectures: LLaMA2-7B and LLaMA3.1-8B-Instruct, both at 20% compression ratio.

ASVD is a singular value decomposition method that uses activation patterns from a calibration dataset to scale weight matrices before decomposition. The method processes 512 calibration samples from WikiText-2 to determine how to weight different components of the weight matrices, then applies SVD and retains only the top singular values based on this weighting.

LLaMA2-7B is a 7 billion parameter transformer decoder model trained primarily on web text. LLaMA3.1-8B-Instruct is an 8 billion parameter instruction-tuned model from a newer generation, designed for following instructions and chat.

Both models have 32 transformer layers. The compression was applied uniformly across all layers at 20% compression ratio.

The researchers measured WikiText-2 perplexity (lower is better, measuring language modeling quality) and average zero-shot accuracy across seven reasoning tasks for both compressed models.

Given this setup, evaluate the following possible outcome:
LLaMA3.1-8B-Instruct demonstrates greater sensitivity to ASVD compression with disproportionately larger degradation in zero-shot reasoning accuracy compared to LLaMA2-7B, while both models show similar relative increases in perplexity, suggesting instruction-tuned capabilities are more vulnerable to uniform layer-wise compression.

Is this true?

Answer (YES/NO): NO